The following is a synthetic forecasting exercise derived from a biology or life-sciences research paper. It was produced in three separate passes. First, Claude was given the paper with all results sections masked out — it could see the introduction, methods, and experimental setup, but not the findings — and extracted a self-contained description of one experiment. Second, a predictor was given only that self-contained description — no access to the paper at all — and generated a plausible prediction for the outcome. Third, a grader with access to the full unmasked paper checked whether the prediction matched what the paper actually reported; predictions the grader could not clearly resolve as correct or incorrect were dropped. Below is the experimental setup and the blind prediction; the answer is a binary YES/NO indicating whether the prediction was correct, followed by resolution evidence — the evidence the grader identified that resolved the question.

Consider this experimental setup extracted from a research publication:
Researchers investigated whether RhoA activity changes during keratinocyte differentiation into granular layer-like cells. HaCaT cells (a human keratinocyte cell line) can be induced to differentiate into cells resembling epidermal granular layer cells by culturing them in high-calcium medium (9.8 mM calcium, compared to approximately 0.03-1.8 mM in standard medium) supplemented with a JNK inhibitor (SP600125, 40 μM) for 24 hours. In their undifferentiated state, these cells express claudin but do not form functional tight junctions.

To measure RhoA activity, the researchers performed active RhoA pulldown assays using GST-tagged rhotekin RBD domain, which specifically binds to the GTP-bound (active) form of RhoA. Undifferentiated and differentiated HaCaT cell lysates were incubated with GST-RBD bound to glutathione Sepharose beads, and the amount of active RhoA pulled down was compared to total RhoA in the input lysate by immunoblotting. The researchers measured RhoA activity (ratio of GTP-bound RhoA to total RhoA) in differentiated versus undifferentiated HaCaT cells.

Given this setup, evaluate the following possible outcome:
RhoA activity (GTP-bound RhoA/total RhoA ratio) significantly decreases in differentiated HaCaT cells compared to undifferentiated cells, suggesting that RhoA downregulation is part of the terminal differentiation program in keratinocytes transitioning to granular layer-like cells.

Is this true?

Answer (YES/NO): NO